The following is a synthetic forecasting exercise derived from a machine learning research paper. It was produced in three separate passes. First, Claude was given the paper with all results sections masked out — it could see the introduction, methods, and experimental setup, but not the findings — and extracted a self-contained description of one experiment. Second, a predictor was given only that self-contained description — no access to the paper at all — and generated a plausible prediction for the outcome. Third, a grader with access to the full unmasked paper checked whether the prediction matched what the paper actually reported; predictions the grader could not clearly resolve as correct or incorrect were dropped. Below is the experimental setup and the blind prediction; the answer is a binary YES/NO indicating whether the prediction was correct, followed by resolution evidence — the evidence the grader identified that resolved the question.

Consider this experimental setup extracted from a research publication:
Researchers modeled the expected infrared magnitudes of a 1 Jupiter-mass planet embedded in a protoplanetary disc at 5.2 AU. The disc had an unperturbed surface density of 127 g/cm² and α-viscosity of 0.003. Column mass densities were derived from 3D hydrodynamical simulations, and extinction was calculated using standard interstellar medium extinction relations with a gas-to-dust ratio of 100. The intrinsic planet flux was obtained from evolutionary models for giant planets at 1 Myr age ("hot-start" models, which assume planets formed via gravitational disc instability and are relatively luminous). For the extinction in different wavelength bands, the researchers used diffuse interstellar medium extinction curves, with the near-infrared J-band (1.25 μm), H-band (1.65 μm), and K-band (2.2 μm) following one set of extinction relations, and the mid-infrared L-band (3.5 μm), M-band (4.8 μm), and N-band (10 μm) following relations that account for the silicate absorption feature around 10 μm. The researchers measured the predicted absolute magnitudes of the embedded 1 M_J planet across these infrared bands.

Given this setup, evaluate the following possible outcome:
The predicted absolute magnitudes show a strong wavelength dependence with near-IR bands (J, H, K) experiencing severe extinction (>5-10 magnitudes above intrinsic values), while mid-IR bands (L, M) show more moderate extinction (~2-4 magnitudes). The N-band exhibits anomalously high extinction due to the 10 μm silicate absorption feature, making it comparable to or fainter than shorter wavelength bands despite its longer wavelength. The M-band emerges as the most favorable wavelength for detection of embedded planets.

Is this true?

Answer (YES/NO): NO